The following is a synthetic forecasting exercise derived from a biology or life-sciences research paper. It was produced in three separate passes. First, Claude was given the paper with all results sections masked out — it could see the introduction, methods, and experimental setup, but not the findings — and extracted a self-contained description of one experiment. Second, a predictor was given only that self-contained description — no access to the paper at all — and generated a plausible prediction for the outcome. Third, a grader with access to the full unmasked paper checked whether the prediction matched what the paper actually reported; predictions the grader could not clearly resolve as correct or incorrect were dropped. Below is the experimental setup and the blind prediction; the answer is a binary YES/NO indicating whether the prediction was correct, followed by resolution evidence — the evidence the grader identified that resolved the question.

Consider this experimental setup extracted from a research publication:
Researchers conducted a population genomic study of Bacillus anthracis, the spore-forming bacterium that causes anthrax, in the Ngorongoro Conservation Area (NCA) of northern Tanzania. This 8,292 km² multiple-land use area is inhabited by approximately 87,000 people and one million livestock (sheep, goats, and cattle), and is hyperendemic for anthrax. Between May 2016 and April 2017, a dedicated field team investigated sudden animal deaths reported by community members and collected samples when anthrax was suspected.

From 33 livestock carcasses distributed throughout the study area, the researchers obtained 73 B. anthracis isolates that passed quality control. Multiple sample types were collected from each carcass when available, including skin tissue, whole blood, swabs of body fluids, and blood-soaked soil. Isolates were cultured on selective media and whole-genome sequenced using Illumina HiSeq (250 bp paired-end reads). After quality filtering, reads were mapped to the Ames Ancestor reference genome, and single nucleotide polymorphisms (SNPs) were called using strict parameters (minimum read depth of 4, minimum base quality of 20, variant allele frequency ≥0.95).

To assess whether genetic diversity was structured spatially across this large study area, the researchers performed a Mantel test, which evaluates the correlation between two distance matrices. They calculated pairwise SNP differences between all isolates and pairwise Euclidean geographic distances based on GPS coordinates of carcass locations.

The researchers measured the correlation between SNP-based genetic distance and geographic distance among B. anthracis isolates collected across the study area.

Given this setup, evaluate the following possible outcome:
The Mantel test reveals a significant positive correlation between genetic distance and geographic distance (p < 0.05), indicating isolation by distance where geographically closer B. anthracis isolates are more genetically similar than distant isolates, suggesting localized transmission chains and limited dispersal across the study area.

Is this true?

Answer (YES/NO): NO